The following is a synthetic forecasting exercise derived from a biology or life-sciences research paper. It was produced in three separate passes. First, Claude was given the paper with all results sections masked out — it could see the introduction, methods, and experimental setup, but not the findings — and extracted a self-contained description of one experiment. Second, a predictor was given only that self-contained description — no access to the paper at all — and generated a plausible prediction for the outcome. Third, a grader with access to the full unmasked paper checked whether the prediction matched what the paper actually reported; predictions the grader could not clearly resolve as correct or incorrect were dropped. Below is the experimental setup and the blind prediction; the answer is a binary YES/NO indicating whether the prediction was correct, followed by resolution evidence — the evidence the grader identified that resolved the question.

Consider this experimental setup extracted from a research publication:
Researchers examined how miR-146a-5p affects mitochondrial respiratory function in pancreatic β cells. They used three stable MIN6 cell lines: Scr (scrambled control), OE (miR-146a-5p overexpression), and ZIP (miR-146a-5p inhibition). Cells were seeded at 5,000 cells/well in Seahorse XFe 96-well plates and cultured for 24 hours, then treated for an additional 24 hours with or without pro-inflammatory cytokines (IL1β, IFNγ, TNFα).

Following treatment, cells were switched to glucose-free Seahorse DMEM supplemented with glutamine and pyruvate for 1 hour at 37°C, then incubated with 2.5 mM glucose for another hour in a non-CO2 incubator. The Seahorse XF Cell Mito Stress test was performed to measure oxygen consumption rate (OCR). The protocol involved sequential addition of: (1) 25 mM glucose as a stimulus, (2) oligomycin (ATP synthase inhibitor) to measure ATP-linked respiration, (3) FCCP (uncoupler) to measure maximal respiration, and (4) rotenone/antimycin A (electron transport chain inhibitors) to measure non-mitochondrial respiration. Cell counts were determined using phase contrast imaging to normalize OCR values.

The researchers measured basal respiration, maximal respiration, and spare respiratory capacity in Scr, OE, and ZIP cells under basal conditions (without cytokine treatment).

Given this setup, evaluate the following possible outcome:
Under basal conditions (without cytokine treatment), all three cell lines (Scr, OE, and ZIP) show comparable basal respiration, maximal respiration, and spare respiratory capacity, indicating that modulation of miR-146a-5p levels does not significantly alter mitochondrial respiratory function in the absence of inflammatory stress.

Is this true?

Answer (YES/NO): NO